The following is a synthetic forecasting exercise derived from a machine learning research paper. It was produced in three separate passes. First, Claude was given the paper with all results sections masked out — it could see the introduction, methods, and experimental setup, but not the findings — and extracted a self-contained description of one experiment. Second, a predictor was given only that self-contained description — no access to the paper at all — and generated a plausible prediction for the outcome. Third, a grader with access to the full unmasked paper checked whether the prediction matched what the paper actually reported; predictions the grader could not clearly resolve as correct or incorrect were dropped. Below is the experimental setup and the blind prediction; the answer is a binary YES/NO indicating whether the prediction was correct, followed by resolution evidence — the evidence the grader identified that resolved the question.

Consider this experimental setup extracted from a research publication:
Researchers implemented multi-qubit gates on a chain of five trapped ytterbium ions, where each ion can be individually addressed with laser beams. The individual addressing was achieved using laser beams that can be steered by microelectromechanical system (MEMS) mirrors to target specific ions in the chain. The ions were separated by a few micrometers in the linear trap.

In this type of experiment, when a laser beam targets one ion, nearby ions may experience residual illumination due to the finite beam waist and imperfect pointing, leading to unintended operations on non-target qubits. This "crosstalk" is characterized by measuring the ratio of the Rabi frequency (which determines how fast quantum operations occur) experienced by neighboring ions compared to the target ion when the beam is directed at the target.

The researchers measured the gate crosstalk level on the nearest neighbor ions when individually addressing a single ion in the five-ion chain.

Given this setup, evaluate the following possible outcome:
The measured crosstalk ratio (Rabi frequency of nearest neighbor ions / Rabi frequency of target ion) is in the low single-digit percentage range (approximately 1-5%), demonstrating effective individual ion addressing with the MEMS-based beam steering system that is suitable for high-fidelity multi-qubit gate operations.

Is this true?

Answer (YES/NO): YES